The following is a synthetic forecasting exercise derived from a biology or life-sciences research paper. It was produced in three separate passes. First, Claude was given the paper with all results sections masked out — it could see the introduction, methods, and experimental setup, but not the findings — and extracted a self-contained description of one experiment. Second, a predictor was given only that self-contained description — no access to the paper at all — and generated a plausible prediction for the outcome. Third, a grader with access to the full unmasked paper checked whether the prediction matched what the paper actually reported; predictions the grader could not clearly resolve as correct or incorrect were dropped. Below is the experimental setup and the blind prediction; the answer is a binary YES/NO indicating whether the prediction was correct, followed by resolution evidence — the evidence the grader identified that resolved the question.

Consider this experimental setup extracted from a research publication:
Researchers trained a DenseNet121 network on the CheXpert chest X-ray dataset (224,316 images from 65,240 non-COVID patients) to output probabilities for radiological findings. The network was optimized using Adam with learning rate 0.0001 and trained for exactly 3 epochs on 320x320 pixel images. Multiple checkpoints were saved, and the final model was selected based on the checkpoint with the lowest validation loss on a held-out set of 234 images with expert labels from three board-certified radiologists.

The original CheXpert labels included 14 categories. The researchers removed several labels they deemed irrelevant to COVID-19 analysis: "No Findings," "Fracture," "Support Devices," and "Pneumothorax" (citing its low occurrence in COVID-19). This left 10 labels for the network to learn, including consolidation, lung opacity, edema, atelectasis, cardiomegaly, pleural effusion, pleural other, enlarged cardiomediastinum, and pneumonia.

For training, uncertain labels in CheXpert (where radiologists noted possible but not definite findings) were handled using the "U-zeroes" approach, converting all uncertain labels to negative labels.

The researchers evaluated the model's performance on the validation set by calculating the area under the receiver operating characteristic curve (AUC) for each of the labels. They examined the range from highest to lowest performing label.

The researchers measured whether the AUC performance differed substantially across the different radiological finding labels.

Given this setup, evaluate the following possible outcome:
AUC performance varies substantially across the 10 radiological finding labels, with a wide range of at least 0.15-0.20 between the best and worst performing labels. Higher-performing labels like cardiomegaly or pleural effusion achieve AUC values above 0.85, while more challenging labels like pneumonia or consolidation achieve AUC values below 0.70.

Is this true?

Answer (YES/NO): NO